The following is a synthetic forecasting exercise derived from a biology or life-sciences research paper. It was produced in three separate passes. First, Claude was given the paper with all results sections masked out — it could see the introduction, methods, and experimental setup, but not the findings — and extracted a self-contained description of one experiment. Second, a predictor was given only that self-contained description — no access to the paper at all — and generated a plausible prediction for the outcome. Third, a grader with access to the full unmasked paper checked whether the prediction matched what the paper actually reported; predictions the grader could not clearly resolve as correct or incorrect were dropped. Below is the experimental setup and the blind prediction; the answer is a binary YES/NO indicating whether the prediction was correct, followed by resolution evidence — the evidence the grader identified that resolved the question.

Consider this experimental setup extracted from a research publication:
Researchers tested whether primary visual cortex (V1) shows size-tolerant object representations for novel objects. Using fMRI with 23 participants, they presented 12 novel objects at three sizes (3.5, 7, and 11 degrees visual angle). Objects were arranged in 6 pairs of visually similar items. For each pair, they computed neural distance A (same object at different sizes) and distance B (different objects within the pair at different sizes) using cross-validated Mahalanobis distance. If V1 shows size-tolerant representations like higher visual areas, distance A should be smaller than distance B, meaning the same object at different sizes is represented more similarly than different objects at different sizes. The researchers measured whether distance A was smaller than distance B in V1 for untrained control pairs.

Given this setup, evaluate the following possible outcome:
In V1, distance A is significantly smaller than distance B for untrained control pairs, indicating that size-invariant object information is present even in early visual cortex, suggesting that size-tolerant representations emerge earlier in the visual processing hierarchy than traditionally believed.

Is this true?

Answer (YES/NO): NO